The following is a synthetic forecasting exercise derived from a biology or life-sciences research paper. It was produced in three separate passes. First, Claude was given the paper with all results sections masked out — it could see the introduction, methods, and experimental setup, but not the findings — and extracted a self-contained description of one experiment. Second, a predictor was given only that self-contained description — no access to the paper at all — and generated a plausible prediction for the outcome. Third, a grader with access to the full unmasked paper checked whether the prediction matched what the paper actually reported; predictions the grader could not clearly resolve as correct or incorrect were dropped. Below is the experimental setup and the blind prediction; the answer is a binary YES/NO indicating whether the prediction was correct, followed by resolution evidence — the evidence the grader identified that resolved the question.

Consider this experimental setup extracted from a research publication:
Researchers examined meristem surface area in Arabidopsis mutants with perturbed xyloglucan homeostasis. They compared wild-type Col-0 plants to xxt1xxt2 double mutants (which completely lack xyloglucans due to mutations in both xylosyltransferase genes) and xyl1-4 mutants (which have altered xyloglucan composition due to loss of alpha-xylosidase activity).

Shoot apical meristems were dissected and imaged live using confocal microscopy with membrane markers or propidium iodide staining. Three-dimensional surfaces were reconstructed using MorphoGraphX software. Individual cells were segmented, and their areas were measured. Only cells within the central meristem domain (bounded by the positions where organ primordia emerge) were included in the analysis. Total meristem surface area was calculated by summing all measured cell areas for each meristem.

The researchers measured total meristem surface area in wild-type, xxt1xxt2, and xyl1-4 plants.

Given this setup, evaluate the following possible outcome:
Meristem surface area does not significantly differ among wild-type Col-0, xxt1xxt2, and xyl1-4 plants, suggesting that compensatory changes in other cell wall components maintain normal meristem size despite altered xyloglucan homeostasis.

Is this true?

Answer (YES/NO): NO